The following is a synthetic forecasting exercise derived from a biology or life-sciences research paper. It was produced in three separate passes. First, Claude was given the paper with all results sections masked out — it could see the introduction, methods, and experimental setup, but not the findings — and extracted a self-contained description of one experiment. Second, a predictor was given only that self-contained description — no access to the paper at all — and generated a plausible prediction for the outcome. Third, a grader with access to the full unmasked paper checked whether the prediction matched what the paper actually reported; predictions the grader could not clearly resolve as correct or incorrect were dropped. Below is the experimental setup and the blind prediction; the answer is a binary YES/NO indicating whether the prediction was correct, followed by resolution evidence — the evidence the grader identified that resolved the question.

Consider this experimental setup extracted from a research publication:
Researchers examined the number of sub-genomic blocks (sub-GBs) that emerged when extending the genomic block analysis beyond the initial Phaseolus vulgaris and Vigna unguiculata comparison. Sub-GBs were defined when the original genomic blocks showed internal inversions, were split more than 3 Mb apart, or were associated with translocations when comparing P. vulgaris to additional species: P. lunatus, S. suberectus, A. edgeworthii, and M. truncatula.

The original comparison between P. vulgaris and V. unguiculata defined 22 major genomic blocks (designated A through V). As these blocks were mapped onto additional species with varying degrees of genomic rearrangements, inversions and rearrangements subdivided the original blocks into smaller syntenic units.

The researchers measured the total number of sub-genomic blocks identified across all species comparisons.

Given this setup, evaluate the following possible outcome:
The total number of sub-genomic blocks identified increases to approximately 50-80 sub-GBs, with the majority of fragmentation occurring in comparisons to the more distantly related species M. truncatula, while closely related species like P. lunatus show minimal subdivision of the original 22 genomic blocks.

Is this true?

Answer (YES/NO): NO